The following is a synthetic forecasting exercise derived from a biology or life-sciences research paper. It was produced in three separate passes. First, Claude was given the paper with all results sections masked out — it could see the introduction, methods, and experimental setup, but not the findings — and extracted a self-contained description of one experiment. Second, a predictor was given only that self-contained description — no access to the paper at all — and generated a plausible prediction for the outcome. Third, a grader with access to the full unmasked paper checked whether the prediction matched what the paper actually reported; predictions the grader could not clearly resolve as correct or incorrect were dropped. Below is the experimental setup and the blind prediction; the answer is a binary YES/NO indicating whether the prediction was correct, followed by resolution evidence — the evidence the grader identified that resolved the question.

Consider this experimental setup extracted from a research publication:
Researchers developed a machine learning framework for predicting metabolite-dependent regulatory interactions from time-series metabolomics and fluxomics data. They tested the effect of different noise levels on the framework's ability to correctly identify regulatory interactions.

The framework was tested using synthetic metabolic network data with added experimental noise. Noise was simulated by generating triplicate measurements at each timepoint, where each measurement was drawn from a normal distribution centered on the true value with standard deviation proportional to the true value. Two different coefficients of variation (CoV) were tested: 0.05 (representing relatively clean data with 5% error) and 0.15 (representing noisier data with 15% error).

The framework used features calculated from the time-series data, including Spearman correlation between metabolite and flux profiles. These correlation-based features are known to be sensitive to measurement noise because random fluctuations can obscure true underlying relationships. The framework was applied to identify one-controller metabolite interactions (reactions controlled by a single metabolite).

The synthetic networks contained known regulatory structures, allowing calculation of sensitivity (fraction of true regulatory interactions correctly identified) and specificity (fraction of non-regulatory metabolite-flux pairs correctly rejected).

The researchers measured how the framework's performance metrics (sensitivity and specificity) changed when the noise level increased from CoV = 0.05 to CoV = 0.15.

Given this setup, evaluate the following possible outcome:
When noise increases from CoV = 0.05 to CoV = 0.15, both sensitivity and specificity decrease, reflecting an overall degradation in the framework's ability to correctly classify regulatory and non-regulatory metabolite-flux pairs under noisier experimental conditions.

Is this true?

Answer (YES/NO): NO